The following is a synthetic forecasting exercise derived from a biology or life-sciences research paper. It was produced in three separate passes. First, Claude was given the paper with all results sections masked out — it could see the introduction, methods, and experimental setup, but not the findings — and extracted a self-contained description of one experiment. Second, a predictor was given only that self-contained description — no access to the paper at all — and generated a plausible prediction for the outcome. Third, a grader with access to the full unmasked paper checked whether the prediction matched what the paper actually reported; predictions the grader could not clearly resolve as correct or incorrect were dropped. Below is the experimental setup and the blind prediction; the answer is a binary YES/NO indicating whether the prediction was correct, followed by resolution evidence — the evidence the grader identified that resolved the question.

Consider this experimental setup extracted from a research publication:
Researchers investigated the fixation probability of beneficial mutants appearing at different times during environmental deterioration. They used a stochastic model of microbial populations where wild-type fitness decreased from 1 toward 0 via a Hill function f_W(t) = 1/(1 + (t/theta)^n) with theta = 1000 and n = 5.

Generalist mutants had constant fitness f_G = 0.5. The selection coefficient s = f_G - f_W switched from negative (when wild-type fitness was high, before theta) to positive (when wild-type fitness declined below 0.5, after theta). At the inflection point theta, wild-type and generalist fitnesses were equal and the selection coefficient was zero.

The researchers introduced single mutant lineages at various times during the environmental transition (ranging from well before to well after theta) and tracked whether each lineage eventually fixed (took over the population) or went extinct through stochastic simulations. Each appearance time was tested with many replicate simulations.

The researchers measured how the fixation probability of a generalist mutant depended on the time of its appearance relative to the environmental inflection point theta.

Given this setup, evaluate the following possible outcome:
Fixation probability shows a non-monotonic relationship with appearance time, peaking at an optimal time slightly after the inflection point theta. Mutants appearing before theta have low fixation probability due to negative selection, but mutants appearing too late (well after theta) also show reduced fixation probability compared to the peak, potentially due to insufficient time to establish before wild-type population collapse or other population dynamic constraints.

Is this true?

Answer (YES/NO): NO